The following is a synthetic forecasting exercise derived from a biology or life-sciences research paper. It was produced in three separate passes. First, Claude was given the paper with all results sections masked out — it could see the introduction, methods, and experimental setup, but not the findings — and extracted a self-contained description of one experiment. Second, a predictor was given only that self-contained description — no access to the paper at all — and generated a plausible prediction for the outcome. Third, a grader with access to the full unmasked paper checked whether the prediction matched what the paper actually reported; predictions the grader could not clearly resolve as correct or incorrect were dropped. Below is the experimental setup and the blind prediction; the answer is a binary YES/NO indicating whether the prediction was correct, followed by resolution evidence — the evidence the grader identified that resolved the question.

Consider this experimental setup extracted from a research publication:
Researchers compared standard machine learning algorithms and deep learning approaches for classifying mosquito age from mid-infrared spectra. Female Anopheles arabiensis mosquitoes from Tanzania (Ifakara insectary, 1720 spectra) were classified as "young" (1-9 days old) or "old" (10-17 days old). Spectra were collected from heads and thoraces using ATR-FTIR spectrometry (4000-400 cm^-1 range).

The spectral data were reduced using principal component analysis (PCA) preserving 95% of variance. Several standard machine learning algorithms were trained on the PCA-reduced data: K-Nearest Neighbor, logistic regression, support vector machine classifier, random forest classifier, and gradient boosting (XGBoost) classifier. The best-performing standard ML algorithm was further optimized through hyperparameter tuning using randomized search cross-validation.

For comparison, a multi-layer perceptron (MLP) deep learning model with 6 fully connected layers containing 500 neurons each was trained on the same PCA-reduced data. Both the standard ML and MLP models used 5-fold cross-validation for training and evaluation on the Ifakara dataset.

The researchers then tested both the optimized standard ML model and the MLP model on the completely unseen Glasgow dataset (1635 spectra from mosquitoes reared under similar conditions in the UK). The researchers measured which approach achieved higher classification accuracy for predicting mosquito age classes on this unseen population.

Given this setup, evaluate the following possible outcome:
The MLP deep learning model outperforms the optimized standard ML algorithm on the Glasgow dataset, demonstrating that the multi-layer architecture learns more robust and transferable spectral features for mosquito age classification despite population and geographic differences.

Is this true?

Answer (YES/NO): NO